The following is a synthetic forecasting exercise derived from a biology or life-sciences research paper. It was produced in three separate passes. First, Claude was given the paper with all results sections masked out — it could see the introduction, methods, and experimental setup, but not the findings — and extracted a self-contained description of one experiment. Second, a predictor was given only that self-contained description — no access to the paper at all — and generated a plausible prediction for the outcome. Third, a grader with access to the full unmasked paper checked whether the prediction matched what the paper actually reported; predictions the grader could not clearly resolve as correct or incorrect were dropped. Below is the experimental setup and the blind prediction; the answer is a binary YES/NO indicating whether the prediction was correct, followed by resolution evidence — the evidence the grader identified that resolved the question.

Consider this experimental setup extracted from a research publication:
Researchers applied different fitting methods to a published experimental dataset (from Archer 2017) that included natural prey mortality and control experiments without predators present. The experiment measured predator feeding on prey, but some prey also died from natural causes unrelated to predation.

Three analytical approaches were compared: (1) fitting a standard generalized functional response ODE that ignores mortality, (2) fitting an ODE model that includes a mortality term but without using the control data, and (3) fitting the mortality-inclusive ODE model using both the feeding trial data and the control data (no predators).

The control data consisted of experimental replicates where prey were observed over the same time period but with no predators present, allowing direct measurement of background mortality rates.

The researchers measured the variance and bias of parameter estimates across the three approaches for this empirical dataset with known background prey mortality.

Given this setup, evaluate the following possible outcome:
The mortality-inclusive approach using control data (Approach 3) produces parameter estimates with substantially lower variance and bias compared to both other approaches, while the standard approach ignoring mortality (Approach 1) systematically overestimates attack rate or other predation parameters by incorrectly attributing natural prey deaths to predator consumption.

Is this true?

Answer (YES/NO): YES